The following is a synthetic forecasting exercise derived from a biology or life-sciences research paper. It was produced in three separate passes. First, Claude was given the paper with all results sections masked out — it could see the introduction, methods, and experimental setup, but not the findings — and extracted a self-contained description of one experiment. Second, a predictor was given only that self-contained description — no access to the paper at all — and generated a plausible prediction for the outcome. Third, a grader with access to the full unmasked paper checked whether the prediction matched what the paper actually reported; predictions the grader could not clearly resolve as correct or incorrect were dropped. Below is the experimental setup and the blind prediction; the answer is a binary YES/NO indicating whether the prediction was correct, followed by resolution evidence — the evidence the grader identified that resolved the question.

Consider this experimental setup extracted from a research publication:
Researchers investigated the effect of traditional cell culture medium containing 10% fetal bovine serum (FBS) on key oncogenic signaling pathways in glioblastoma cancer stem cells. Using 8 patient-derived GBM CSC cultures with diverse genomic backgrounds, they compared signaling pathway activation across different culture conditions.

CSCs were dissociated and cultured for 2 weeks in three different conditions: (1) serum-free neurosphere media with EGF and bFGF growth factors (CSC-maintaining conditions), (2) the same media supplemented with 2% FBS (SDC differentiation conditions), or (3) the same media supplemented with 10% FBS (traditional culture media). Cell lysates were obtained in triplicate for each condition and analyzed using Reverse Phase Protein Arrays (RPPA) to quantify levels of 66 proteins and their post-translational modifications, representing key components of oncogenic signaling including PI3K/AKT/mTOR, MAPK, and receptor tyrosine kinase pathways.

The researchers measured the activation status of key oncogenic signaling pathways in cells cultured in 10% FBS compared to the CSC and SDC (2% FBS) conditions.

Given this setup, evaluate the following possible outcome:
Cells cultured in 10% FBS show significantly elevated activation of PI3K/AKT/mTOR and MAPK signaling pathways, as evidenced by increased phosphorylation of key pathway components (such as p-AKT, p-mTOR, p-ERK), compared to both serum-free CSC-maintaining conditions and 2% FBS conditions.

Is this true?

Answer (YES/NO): NO